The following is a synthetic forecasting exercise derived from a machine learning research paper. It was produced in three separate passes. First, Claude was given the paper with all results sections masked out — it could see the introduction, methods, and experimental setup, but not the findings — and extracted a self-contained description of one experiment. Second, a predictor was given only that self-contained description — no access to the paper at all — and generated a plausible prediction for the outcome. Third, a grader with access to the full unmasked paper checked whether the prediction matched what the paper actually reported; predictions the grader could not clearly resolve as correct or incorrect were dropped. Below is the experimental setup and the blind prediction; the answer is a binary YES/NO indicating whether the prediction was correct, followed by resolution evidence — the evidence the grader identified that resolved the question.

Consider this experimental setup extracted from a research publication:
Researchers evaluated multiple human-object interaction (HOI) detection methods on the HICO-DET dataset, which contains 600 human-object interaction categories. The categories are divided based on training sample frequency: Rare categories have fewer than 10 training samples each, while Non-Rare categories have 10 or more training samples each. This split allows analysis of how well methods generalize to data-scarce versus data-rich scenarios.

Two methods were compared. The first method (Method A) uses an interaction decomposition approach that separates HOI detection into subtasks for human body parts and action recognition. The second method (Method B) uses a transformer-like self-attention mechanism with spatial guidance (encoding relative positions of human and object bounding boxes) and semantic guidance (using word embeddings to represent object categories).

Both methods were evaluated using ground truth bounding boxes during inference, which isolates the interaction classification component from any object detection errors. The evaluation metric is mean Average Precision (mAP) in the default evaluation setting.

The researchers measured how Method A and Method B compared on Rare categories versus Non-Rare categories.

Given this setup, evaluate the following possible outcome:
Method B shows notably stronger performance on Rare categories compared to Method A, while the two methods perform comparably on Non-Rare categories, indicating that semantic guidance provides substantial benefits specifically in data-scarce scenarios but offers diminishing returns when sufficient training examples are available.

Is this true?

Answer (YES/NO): NO